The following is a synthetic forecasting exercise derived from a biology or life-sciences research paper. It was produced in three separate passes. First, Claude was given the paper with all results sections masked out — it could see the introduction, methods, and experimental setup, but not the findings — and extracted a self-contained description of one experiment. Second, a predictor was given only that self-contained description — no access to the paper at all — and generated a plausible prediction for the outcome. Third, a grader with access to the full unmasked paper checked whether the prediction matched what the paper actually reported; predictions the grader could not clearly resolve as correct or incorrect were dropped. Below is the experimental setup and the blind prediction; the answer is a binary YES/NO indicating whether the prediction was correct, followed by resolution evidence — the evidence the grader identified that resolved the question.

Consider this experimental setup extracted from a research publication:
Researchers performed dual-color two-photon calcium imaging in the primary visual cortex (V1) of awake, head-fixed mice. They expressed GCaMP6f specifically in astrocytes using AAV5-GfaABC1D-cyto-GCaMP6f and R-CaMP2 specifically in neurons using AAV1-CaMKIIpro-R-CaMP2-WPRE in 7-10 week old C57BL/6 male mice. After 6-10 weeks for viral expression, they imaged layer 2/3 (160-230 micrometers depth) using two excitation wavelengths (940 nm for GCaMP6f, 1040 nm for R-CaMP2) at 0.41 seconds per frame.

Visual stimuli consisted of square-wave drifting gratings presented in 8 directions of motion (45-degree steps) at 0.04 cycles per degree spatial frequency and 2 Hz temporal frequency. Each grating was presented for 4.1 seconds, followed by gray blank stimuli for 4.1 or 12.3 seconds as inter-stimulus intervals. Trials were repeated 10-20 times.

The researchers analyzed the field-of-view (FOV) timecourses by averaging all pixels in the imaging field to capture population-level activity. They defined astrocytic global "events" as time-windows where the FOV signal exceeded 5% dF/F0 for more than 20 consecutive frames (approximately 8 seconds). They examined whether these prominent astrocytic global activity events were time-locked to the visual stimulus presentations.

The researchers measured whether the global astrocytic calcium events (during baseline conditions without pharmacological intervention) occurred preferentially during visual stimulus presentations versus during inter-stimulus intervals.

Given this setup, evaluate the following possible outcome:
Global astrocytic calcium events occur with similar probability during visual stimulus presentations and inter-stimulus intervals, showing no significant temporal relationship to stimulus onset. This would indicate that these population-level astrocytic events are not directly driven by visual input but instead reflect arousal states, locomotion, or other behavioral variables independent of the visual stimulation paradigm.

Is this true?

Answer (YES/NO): YES